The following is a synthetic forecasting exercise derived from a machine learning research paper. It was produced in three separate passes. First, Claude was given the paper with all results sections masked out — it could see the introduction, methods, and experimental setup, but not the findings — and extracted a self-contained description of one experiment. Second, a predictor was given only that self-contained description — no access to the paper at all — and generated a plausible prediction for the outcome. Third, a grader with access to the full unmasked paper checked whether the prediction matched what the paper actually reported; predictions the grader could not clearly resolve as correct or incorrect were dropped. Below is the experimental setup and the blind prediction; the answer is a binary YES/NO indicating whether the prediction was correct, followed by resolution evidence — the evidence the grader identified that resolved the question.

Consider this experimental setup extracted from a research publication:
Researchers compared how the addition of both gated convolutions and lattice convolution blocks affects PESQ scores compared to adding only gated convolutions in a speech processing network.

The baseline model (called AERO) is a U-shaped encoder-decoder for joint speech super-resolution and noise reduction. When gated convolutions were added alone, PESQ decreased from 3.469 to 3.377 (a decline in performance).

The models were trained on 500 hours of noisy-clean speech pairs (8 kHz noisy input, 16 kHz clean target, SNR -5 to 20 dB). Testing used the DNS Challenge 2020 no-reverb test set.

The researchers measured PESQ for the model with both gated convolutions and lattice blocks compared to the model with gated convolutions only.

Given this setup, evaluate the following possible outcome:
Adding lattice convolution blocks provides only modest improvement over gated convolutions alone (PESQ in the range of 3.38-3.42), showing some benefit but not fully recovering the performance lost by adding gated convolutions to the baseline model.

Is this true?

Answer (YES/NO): NO